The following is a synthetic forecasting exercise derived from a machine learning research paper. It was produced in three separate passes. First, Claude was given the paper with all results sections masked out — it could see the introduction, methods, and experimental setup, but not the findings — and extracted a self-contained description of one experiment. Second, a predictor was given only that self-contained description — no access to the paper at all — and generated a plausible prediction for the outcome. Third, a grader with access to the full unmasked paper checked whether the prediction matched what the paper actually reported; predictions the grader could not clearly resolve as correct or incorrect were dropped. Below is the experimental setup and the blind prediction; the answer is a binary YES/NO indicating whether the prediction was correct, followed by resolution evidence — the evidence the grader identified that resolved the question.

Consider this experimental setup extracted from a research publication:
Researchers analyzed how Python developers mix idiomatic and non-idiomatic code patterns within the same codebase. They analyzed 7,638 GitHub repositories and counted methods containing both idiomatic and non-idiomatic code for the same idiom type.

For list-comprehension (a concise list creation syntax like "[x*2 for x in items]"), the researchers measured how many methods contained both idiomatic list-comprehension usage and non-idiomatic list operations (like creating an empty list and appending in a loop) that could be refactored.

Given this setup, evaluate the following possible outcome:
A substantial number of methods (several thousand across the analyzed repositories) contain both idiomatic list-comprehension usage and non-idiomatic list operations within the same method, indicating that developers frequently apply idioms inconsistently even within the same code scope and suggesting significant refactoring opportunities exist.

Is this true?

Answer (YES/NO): YES